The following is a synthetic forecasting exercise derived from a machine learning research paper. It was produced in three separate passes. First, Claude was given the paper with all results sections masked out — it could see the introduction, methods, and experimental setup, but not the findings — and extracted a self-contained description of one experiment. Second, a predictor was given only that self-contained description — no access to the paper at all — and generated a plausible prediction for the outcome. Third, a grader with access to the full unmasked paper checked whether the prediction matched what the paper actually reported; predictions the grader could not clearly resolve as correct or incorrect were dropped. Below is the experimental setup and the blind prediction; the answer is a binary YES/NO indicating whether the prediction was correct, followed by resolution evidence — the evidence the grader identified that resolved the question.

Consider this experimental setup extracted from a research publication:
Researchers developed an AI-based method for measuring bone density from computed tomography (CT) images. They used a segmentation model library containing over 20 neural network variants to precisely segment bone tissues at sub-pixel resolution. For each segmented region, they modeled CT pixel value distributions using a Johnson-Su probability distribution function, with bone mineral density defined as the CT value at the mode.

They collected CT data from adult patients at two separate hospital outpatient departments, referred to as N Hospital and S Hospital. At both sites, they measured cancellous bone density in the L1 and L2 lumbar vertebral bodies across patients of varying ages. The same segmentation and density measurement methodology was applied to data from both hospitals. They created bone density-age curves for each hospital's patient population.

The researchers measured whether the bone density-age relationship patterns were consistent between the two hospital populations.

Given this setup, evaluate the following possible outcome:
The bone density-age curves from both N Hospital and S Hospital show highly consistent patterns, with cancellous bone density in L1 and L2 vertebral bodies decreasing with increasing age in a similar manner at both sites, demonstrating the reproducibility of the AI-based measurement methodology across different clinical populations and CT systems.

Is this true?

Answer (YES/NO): NO